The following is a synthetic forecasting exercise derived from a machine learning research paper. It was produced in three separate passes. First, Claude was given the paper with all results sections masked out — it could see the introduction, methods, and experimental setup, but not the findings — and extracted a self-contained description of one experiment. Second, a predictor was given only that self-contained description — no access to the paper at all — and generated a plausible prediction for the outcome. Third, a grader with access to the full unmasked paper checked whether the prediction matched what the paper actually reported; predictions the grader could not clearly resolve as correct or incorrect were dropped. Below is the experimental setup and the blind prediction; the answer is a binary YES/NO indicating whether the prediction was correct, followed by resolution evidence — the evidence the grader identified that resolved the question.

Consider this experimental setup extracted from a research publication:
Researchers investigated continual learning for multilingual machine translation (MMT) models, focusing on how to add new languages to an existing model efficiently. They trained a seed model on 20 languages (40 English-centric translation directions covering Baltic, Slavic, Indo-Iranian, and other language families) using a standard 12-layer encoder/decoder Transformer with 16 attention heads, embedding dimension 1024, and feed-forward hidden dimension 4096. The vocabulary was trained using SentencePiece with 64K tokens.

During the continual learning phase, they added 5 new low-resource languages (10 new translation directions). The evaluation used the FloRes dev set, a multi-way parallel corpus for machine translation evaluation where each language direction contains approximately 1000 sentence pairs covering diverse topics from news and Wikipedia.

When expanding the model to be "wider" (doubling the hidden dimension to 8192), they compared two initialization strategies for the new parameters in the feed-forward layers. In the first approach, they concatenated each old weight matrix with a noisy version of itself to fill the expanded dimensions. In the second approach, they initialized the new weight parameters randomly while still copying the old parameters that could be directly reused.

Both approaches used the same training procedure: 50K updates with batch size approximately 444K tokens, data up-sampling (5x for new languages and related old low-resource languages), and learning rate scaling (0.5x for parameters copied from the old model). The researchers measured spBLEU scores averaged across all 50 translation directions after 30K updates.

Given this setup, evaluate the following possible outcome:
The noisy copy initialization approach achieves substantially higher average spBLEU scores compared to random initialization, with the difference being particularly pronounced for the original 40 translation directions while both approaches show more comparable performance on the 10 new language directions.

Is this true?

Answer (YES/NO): YES